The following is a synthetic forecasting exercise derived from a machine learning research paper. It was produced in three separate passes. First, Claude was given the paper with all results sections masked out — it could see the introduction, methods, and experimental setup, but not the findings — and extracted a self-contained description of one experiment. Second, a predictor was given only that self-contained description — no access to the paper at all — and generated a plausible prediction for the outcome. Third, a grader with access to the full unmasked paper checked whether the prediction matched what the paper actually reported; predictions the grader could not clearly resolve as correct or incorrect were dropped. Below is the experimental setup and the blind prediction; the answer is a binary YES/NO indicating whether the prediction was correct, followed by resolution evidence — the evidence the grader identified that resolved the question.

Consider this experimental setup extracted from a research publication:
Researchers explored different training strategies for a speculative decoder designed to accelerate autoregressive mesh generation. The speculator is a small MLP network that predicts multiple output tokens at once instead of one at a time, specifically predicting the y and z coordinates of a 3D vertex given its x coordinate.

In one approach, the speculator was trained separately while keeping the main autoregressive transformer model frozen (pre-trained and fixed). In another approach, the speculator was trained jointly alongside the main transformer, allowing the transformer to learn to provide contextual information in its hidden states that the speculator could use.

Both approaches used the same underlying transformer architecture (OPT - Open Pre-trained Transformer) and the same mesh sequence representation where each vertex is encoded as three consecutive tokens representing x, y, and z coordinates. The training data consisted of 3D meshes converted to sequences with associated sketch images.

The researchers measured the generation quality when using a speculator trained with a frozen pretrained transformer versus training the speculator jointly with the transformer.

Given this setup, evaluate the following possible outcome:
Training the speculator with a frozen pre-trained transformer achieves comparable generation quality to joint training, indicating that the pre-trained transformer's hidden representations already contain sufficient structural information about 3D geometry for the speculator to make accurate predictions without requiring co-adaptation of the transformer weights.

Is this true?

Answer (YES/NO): NO